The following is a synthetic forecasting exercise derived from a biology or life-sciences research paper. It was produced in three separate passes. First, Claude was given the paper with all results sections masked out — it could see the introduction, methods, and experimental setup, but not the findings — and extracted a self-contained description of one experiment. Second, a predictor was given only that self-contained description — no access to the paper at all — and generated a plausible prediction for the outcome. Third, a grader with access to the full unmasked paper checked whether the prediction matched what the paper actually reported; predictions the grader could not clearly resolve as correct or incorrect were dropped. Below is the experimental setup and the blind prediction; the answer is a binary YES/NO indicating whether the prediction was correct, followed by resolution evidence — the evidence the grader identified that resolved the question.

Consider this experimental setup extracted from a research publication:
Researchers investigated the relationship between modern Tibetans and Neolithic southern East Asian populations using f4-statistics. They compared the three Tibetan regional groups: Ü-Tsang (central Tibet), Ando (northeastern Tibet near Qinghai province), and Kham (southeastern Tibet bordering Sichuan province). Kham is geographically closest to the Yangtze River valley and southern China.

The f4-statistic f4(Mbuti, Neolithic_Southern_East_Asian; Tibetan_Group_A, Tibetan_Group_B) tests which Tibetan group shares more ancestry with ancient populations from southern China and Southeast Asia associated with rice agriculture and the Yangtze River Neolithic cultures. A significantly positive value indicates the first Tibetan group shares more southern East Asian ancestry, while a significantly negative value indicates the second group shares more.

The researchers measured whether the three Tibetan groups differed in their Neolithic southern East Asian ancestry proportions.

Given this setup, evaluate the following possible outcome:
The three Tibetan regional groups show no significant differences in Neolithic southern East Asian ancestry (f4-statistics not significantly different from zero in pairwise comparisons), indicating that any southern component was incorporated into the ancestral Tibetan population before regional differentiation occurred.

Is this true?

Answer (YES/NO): NO